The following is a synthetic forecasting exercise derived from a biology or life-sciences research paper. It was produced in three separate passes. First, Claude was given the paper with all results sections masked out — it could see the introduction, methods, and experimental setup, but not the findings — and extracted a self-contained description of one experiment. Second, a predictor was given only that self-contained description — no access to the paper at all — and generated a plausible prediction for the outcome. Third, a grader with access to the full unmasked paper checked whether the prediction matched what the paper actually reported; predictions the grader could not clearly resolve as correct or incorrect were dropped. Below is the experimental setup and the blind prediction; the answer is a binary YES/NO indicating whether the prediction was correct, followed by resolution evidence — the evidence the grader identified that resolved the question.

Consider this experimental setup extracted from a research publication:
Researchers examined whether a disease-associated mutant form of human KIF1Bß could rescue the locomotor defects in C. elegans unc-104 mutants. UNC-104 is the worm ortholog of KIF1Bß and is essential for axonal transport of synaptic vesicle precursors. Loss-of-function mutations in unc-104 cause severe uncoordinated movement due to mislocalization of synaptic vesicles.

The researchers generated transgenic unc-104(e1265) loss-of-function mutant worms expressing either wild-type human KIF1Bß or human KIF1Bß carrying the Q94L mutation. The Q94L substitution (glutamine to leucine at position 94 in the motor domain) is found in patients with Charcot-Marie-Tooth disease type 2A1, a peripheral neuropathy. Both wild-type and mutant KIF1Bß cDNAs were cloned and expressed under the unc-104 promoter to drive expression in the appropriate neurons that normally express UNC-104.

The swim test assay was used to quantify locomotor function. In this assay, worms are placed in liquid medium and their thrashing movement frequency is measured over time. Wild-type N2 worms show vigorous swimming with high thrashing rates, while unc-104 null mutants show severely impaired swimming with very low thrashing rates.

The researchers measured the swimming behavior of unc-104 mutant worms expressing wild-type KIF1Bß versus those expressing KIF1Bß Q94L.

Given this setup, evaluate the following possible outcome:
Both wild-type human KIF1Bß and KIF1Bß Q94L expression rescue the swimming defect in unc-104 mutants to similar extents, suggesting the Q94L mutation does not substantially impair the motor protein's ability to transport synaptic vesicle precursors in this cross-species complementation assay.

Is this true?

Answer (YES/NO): NO